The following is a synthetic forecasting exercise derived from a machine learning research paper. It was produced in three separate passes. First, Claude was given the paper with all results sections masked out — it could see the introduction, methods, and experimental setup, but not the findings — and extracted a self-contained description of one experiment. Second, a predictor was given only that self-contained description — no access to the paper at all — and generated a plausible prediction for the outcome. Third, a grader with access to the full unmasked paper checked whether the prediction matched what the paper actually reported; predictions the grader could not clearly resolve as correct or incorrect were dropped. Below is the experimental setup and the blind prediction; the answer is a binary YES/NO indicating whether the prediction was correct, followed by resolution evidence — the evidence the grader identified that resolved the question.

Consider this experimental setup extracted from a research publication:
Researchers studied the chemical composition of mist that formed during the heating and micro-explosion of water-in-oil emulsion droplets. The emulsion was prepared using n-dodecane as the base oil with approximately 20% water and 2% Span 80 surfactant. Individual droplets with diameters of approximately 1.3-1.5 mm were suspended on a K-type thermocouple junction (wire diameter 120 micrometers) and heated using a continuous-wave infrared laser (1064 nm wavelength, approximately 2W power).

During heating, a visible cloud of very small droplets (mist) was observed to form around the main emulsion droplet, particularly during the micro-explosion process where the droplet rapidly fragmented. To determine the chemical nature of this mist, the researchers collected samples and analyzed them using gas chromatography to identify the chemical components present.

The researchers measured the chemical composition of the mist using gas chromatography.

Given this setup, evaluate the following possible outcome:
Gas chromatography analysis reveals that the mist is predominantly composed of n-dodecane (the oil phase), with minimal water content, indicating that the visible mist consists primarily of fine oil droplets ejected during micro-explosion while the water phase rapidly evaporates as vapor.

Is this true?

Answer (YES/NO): NO